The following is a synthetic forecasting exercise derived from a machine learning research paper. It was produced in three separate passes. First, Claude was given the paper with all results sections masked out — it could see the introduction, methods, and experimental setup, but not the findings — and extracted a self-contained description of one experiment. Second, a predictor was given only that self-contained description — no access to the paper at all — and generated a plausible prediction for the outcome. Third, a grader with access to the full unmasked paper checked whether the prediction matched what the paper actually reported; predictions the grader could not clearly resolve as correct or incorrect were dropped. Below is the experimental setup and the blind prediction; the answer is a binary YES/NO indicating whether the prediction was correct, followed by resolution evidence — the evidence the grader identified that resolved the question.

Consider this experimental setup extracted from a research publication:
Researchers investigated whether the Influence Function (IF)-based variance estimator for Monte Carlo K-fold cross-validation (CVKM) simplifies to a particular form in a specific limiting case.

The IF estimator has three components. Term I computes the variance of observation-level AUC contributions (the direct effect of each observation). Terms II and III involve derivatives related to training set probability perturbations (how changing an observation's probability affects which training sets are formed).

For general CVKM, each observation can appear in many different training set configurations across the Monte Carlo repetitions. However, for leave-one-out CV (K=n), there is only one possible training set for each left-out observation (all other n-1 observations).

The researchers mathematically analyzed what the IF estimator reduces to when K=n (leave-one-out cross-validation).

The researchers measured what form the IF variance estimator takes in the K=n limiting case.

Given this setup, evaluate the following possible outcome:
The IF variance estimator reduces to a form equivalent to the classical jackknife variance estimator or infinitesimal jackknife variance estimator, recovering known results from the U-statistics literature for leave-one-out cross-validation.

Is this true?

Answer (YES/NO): NO